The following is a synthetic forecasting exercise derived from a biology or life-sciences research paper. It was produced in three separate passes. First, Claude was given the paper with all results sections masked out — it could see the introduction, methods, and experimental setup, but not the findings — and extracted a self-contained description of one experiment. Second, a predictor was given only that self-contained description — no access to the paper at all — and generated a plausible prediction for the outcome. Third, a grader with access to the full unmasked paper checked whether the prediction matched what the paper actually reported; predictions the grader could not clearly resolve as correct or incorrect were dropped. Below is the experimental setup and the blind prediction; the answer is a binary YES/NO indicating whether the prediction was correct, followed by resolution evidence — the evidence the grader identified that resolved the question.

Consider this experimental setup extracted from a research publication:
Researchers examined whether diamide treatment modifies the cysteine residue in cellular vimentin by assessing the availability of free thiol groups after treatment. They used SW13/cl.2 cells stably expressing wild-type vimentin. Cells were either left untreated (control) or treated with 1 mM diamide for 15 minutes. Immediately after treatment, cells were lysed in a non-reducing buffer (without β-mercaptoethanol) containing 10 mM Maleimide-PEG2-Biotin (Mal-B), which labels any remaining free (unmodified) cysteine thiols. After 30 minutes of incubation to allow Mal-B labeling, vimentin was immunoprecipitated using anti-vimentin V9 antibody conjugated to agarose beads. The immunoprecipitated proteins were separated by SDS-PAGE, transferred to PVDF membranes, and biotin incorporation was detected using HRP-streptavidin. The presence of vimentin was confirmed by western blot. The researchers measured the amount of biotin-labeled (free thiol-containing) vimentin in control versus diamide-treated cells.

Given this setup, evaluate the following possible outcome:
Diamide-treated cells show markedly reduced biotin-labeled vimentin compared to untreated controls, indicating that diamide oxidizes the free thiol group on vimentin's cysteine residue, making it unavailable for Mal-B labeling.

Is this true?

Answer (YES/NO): YES